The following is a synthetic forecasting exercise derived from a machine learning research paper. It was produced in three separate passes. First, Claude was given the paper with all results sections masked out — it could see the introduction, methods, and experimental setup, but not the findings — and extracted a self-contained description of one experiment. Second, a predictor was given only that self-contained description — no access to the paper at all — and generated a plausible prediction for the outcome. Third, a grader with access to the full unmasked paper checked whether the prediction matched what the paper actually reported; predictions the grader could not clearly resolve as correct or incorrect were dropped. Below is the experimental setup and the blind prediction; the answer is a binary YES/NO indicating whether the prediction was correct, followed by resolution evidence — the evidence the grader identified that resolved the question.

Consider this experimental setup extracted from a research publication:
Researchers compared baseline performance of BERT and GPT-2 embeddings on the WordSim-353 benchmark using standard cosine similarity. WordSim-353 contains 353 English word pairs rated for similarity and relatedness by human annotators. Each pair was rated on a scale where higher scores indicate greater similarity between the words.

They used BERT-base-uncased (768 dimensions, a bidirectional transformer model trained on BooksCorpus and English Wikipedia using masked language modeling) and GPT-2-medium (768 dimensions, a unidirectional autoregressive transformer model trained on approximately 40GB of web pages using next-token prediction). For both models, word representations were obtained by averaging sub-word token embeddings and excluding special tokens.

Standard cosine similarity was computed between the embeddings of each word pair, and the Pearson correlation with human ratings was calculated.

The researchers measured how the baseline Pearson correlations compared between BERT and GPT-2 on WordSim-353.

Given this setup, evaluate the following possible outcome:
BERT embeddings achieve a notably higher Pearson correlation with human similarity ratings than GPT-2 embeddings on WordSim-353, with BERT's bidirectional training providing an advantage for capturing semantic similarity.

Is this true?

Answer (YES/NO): NO